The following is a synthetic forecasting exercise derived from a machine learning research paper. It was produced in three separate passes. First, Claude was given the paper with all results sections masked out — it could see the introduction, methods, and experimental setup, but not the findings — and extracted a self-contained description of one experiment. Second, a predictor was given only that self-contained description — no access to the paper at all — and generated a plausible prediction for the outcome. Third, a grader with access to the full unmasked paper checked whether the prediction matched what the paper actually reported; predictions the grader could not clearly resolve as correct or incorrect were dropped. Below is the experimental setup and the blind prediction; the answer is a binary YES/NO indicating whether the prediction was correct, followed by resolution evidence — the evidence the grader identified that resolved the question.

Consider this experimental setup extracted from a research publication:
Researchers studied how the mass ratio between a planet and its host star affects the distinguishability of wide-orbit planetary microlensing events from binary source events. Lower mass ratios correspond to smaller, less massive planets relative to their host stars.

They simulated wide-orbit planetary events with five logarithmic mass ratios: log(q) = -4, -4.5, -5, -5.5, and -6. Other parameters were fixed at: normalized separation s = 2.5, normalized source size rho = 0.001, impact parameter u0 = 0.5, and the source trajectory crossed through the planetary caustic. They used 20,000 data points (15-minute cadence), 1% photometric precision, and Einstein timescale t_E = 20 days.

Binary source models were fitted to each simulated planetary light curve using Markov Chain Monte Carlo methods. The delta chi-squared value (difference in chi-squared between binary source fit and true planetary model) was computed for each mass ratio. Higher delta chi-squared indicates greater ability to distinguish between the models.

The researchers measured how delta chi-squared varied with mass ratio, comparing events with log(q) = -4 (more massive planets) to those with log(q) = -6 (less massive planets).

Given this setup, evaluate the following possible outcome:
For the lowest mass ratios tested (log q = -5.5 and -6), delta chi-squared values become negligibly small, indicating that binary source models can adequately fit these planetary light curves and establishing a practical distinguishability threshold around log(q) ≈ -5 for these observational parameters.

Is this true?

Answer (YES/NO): NO